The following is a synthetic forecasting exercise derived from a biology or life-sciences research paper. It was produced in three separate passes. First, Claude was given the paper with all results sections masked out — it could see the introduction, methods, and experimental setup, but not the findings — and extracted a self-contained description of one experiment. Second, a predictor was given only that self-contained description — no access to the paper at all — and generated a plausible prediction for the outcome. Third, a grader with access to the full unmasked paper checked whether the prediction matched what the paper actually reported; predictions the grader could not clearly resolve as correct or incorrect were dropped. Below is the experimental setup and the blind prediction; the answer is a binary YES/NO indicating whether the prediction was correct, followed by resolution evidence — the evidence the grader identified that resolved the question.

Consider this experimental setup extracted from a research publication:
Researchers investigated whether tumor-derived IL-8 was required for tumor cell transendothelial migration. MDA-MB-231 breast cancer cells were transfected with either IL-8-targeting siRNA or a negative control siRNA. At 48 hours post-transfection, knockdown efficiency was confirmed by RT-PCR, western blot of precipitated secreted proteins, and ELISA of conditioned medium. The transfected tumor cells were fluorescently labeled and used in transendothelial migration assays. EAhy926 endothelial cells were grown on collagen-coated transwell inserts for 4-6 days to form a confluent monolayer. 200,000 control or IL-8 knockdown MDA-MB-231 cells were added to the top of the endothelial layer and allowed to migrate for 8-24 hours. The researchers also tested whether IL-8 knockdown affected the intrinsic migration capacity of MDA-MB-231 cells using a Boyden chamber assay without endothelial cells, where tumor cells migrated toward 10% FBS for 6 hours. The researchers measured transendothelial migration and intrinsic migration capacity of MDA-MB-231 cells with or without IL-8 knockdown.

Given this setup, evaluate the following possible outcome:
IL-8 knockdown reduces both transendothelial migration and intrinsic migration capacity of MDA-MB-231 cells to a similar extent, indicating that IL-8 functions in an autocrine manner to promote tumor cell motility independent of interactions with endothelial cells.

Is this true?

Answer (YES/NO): NO